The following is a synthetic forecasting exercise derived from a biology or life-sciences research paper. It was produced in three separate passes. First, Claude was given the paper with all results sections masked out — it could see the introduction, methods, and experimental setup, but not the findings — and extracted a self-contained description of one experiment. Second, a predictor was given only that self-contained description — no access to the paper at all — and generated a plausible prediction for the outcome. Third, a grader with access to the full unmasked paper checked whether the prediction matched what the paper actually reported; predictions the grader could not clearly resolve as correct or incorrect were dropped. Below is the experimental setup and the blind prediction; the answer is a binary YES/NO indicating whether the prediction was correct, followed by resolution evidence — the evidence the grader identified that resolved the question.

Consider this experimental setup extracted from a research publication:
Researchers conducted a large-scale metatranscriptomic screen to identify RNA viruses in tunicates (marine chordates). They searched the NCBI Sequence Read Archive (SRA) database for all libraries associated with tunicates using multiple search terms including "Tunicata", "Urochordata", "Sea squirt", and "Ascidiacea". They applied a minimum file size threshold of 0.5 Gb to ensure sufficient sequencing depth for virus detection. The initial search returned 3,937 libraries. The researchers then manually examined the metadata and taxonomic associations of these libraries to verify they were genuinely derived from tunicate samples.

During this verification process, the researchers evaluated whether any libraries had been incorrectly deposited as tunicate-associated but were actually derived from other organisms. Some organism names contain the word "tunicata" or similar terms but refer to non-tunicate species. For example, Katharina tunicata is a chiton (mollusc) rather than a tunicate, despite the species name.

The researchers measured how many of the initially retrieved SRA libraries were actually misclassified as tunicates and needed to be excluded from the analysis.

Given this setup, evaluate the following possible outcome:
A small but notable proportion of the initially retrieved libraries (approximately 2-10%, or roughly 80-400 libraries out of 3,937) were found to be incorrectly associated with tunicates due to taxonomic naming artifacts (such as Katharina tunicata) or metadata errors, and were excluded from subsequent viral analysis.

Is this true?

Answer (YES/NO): NO